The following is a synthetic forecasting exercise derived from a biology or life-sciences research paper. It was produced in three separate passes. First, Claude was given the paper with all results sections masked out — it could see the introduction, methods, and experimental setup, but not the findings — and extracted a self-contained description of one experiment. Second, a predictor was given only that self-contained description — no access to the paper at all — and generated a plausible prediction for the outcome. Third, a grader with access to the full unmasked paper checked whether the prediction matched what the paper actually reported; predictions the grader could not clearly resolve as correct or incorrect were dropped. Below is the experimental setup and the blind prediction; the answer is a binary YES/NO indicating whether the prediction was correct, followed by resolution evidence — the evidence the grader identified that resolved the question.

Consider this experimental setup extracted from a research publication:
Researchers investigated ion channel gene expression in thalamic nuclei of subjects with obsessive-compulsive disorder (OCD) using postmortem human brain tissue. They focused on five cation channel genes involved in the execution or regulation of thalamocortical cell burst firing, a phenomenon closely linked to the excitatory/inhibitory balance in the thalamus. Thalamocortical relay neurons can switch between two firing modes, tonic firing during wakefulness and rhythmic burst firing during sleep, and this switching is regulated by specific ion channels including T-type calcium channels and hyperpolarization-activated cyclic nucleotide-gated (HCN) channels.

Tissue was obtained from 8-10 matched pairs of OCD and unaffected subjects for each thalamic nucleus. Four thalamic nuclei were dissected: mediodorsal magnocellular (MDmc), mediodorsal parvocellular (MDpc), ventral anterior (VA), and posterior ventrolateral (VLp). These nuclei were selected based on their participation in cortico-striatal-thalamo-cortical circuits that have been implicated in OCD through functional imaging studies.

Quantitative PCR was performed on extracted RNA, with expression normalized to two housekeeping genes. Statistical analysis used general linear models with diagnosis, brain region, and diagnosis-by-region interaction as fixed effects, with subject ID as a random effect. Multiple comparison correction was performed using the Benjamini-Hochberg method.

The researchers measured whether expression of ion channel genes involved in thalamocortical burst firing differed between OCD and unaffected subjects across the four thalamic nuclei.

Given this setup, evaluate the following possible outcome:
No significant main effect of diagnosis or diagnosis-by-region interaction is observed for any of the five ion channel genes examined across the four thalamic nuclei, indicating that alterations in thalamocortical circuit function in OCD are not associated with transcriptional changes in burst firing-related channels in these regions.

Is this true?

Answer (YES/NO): NO